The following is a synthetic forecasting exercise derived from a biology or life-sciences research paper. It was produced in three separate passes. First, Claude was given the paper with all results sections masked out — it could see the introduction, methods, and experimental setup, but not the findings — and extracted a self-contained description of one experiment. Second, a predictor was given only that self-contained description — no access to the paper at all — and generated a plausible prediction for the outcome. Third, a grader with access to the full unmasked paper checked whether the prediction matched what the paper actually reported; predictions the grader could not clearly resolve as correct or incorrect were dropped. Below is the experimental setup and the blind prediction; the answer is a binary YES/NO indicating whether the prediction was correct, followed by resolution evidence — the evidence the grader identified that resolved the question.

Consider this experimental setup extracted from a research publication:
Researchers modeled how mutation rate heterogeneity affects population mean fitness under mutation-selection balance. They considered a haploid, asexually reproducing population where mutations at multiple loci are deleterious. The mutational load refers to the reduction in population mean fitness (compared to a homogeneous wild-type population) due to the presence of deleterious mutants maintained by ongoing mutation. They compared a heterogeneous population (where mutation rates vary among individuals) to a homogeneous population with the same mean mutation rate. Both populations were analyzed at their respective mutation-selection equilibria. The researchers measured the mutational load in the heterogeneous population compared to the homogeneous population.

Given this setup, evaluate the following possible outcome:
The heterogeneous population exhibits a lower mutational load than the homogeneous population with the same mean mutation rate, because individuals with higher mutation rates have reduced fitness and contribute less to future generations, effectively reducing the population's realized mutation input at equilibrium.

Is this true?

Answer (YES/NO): NO